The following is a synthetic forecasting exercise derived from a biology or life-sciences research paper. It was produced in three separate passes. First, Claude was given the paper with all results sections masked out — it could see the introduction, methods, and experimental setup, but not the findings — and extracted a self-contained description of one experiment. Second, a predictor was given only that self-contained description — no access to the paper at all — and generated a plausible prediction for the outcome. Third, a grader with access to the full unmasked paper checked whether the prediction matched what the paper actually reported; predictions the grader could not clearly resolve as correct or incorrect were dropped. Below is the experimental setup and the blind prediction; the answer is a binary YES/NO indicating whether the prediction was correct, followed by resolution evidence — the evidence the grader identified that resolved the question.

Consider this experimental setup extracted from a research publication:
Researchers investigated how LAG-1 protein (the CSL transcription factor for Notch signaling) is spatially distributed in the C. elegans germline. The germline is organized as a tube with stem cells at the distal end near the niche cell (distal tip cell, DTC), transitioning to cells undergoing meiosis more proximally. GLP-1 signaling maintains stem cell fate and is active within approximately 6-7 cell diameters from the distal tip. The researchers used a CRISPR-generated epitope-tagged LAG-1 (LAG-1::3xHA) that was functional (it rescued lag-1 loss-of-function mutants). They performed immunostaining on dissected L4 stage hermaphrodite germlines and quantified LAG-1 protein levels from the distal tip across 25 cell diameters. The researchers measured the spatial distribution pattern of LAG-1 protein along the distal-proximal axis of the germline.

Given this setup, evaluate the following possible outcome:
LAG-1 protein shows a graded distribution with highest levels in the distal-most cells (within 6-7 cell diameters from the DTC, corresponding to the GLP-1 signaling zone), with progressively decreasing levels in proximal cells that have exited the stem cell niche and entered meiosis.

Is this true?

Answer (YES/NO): YES